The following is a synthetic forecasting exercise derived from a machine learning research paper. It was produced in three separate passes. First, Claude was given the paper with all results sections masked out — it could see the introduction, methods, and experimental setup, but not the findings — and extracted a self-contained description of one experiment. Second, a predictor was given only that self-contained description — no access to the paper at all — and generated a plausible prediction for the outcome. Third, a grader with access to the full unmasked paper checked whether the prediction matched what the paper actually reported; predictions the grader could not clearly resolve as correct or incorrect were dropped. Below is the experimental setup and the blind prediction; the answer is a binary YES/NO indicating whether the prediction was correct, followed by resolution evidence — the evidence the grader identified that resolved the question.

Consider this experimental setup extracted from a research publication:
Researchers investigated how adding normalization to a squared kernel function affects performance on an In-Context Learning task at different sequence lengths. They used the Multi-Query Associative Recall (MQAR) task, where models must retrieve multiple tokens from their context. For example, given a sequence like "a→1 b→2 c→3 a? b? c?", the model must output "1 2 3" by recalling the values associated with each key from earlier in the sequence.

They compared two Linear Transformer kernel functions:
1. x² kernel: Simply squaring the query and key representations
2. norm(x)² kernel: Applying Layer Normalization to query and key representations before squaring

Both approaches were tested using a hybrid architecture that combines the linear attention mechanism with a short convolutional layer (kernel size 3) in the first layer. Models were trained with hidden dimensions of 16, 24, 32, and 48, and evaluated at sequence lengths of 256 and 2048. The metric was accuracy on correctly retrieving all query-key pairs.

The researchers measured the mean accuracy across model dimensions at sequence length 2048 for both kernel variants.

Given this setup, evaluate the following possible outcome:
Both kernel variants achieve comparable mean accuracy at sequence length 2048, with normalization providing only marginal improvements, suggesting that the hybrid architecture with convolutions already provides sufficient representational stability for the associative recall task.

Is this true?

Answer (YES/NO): NO